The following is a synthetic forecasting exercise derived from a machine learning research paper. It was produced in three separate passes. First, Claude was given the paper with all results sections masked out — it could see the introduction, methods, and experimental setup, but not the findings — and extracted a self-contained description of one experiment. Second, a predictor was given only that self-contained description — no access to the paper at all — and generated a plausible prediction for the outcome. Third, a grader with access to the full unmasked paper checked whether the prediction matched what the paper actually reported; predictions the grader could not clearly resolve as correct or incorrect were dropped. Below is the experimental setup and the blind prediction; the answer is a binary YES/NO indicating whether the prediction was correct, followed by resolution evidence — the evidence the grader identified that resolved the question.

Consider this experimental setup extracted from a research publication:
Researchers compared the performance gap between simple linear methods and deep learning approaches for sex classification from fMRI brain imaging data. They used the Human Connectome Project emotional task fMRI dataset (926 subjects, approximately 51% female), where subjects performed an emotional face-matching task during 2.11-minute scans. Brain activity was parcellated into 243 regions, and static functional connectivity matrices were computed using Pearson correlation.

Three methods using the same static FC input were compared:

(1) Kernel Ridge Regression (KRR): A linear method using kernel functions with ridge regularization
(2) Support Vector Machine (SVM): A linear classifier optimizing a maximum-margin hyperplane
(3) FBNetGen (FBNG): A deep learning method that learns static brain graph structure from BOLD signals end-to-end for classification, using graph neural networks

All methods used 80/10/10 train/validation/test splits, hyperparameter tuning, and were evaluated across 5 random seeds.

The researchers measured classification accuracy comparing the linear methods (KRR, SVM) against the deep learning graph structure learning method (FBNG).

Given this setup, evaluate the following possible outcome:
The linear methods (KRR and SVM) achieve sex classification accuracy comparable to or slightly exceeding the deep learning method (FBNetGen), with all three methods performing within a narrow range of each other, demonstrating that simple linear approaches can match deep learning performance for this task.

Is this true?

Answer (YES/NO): NO